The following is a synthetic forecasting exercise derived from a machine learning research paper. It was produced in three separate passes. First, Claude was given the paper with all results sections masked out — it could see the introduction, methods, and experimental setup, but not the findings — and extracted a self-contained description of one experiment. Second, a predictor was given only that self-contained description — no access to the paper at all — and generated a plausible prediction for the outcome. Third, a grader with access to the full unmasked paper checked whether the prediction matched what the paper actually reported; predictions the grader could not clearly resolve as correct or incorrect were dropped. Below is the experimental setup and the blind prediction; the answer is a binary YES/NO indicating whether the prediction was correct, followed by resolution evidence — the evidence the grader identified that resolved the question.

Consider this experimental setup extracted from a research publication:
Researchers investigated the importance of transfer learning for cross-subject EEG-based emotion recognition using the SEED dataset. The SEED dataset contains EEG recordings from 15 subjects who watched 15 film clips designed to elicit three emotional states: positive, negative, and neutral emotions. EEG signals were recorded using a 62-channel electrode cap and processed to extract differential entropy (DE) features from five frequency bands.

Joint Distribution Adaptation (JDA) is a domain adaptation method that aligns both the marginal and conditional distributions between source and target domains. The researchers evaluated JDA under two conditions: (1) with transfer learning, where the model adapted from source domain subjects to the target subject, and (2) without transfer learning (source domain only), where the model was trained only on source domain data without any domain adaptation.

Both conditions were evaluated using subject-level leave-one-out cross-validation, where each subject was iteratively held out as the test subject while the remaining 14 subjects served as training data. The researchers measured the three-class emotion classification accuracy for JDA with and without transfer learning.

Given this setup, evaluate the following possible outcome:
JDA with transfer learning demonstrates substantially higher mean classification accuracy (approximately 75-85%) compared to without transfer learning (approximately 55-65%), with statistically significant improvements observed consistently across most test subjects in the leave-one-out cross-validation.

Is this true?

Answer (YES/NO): NO